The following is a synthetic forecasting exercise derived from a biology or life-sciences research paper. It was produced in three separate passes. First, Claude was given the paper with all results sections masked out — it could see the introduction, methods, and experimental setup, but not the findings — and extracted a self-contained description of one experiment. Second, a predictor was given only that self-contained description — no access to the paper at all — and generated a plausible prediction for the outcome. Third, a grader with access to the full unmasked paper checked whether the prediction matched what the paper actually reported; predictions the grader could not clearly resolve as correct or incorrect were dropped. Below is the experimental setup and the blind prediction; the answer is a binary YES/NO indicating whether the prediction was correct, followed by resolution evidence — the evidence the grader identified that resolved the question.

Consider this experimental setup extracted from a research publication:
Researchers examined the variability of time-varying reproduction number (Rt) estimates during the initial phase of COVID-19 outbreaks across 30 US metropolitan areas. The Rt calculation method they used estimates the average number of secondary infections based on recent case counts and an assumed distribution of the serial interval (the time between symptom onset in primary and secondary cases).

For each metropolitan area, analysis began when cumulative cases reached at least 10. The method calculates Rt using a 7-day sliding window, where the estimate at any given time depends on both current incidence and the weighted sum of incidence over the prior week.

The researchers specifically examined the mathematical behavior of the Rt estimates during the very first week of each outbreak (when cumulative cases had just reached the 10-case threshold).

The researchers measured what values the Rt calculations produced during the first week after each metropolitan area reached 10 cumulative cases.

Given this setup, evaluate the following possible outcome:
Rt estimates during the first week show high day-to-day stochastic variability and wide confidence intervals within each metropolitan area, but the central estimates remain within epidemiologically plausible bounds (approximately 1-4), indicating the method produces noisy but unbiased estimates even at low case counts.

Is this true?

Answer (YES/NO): NO